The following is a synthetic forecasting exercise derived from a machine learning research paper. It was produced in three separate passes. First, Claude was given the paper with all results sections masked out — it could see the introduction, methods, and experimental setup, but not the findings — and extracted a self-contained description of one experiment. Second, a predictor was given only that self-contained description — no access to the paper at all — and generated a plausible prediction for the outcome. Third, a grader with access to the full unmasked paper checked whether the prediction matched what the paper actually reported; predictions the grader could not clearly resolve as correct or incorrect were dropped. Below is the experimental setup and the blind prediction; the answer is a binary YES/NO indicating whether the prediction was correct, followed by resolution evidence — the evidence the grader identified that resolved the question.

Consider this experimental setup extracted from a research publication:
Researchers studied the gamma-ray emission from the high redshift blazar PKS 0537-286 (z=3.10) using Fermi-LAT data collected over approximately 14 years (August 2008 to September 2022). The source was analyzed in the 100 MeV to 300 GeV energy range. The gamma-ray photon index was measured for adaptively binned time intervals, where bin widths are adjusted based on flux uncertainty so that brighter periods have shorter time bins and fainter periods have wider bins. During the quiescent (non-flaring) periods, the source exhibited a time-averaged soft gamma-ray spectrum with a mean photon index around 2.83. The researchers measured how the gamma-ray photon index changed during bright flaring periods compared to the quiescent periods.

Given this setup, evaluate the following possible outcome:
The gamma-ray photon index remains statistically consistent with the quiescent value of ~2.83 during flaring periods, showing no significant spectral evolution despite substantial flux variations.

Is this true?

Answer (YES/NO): NO